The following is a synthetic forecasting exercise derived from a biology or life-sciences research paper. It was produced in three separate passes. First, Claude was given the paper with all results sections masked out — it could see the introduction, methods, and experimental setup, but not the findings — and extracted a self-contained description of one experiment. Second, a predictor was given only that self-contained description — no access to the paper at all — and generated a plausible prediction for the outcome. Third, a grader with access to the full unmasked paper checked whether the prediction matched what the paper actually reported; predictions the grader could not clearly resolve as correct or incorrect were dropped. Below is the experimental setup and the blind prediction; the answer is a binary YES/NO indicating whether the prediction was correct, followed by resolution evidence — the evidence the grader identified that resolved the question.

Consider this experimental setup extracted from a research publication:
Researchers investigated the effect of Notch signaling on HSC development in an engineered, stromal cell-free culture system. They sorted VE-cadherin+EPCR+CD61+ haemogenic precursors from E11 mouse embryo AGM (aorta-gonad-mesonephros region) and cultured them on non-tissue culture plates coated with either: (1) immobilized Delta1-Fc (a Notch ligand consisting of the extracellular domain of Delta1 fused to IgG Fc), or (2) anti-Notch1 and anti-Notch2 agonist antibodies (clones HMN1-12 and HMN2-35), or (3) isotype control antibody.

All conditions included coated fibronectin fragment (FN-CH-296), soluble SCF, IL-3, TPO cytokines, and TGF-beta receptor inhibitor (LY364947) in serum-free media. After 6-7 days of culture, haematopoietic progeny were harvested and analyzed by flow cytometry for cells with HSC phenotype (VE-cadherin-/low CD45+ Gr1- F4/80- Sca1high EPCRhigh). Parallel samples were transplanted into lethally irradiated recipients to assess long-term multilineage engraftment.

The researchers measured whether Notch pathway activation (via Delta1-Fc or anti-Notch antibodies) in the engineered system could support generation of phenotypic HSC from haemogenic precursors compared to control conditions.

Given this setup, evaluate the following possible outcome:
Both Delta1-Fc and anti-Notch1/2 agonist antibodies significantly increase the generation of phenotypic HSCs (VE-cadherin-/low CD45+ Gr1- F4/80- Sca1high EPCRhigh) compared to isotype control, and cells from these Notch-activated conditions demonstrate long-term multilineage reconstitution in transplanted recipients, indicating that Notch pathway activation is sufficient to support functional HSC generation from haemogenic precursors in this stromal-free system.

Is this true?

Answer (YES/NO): YES